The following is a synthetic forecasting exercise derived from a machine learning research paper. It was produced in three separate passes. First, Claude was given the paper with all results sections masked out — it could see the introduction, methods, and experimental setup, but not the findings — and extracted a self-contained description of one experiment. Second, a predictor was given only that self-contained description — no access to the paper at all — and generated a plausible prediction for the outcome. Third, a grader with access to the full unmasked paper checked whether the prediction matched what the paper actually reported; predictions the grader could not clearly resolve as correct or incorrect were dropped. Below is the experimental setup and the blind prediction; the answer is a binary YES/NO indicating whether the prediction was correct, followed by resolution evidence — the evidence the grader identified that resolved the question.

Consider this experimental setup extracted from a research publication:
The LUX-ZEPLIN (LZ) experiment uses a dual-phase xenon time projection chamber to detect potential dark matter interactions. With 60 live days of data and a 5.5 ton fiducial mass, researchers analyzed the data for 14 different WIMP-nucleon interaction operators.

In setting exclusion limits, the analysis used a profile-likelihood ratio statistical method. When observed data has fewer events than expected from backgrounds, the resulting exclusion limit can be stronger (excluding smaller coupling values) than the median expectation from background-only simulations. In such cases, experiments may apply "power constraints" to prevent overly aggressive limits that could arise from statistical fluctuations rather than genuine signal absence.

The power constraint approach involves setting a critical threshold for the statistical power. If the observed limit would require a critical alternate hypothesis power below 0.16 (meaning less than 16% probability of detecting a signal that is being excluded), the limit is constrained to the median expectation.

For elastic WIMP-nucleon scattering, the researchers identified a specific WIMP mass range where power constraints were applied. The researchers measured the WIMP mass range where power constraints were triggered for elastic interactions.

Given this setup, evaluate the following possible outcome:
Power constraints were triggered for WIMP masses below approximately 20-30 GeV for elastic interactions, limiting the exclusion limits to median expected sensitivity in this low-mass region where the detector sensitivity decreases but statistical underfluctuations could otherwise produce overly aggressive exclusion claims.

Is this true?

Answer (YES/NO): NO